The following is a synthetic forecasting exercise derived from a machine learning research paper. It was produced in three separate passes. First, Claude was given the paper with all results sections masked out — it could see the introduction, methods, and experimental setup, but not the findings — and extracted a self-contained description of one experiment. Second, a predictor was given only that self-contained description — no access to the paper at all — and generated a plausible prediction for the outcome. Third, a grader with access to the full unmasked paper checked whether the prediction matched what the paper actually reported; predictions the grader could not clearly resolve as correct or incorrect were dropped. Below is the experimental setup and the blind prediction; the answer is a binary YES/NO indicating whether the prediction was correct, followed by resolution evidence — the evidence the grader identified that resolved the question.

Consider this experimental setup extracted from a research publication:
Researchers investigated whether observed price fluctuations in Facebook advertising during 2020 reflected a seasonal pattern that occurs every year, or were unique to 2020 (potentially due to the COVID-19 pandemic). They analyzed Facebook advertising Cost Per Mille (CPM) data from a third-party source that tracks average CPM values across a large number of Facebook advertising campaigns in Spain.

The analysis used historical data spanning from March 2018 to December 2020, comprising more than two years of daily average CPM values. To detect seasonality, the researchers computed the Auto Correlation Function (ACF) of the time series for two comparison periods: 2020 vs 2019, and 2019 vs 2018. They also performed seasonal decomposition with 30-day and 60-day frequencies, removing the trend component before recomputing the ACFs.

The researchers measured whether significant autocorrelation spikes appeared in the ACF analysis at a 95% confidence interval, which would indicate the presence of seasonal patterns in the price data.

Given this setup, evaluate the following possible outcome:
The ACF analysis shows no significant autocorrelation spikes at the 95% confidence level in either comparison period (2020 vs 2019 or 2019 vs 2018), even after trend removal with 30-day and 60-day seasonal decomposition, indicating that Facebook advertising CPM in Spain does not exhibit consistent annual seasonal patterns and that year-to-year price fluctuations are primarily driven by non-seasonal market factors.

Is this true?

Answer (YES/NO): YES